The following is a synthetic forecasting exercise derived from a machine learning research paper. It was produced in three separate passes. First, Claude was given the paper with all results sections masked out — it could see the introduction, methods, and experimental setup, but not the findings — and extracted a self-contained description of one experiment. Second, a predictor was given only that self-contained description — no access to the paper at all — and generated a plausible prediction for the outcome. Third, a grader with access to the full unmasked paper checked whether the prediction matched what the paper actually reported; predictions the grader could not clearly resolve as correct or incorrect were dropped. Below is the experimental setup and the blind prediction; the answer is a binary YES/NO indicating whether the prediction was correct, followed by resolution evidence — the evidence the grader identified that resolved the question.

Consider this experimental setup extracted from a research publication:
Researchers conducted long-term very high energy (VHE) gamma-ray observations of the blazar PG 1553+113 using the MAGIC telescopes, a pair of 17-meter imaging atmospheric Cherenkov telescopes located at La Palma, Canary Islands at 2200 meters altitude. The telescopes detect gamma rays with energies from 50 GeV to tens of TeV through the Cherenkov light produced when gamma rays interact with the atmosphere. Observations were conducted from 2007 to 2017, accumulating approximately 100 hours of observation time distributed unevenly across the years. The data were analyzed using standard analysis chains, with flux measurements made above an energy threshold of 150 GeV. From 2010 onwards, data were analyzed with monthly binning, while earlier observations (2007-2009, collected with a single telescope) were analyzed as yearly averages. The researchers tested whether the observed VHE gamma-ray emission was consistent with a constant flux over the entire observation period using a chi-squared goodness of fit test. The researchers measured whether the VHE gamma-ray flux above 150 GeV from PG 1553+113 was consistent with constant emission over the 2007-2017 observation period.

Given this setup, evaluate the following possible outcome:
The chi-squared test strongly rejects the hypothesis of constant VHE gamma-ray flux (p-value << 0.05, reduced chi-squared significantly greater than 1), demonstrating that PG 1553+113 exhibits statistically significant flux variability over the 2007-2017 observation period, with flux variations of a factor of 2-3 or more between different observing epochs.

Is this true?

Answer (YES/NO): YES